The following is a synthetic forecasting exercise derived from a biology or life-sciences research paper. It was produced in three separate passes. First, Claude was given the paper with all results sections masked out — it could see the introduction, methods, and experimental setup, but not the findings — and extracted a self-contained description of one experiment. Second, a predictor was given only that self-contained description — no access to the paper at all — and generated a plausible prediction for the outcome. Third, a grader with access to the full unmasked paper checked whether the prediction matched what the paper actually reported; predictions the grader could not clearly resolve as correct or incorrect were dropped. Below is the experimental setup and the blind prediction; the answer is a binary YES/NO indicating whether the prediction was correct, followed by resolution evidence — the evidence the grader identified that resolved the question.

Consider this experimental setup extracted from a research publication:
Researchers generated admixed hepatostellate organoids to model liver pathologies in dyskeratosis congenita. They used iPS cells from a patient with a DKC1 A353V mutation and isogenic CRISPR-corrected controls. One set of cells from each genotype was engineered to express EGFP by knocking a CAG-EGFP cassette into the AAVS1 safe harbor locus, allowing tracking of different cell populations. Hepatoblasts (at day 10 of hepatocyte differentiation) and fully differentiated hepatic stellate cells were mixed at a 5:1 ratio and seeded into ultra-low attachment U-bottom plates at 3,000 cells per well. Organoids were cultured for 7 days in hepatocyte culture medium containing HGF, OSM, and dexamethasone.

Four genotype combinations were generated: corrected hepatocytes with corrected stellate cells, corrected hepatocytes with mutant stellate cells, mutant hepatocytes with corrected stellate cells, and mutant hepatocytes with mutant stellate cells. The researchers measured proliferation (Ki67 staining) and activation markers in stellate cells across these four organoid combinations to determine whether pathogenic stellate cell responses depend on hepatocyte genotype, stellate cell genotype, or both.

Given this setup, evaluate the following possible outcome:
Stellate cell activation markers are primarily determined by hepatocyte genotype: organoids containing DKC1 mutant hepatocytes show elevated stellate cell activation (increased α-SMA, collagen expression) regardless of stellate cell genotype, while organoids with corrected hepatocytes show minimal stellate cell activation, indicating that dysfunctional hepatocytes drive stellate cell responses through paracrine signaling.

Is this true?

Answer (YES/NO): NO